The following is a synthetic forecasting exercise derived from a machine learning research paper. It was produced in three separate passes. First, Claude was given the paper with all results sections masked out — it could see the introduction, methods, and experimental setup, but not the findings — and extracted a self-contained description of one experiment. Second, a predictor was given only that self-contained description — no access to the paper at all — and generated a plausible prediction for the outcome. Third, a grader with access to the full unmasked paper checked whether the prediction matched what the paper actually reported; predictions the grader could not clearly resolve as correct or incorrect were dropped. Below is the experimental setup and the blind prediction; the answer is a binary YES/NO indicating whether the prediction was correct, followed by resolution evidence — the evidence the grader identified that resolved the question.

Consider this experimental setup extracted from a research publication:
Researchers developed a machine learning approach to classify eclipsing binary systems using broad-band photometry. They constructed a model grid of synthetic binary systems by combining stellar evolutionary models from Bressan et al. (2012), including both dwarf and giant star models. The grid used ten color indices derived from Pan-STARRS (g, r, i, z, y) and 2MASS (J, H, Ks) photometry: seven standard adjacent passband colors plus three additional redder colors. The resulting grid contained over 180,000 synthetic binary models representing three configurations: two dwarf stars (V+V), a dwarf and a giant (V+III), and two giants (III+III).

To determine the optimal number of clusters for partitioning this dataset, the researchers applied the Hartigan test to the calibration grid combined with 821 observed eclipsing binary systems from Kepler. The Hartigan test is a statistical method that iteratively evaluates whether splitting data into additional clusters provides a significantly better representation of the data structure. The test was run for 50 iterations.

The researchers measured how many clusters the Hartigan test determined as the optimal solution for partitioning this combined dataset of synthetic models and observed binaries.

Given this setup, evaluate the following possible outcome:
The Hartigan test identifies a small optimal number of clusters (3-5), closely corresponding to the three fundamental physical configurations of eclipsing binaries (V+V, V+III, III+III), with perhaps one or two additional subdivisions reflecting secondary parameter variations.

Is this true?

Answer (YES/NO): NO